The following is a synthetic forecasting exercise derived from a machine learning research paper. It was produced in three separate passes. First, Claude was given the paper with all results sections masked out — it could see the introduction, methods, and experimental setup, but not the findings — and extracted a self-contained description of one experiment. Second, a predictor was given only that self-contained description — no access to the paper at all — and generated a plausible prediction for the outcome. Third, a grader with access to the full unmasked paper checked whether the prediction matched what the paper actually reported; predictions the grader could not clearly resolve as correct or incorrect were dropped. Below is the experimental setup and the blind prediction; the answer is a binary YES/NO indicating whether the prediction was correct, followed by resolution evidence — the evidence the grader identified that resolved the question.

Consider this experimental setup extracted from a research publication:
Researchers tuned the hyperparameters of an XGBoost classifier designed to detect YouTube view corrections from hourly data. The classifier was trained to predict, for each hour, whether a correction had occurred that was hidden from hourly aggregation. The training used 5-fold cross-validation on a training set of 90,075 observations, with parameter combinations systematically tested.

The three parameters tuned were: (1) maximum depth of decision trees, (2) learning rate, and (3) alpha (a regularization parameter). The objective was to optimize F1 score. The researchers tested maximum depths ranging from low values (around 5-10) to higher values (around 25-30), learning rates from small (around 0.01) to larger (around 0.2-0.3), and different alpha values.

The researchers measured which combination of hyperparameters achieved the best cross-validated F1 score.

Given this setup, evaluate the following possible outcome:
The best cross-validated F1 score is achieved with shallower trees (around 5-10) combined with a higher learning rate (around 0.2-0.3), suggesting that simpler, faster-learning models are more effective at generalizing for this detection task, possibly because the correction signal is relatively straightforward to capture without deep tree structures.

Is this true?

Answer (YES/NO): NO